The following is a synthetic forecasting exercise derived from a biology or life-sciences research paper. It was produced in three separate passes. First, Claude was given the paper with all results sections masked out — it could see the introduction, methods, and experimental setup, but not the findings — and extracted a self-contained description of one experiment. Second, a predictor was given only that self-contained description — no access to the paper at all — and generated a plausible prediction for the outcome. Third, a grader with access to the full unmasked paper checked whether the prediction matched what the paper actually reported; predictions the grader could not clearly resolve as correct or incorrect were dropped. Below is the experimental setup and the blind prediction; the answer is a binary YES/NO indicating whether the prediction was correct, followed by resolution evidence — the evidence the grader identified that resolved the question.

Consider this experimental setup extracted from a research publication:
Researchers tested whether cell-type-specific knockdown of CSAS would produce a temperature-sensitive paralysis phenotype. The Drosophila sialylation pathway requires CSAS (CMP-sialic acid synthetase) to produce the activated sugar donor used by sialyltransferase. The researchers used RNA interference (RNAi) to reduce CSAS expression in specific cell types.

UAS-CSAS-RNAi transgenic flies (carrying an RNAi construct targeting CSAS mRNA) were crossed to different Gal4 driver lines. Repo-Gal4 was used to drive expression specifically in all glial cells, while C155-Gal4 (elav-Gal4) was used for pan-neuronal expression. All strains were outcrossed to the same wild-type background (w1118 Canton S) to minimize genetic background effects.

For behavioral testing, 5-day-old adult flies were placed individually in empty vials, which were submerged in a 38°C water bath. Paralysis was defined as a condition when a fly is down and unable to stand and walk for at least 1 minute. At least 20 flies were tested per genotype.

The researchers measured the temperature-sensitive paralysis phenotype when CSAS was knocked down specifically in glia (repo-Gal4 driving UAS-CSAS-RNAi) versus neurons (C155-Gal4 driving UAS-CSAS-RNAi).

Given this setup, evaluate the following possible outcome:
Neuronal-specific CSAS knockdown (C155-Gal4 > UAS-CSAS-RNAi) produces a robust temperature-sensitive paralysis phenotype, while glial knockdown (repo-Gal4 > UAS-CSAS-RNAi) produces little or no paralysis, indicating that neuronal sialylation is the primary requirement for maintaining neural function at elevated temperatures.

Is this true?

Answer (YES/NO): NO